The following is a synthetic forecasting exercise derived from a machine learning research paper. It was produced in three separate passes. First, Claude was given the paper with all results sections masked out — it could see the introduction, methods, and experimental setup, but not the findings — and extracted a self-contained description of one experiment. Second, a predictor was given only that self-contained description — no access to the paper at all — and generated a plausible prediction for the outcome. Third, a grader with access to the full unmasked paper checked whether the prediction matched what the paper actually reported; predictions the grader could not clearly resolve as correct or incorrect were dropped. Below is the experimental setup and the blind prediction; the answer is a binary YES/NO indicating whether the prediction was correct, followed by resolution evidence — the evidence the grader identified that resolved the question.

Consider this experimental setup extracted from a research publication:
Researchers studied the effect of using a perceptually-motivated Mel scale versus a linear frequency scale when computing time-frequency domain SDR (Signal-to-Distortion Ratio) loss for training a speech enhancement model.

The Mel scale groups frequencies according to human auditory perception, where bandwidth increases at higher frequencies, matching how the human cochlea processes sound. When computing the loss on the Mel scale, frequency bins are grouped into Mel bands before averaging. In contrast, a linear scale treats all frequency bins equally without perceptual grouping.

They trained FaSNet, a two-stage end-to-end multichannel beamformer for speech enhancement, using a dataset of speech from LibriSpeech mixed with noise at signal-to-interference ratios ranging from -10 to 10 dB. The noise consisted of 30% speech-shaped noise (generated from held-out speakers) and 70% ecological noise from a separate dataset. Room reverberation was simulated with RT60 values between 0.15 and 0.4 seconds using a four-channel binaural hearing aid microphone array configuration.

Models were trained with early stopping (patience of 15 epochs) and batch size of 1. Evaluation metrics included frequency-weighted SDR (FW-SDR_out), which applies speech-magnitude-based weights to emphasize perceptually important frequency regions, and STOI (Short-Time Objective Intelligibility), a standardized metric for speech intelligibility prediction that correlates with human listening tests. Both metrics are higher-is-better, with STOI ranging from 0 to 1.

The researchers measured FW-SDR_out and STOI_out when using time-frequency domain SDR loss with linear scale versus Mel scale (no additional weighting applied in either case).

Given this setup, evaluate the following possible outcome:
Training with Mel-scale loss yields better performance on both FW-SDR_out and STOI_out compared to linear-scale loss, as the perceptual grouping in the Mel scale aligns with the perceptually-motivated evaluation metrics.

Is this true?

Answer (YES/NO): YES